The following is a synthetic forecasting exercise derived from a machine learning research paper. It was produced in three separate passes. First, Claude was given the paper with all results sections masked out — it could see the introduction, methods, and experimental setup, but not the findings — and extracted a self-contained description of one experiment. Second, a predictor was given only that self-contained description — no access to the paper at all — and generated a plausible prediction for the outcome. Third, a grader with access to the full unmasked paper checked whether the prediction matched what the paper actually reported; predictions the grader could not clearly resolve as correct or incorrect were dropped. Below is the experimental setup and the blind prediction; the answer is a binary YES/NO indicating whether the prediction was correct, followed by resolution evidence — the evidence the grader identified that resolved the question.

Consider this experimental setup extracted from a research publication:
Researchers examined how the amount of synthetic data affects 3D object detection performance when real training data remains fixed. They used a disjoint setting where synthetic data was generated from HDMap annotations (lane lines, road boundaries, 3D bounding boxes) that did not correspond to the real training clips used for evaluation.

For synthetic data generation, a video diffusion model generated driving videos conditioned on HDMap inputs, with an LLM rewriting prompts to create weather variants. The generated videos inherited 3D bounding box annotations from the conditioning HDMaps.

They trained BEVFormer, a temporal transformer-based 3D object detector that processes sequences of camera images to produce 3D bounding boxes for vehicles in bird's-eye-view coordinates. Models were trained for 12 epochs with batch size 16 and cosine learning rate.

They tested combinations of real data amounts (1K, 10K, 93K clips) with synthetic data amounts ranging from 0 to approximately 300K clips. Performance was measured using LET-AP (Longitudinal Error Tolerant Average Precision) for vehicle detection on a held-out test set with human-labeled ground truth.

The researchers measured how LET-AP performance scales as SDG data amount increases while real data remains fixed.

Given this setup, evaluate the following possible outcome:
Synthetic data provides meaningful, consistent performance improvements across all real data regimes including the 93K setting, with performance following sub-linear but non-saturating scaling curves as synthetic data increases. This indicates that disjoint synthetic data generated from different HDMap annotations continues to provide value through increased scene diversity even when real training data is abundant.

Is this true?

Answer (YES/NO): YES